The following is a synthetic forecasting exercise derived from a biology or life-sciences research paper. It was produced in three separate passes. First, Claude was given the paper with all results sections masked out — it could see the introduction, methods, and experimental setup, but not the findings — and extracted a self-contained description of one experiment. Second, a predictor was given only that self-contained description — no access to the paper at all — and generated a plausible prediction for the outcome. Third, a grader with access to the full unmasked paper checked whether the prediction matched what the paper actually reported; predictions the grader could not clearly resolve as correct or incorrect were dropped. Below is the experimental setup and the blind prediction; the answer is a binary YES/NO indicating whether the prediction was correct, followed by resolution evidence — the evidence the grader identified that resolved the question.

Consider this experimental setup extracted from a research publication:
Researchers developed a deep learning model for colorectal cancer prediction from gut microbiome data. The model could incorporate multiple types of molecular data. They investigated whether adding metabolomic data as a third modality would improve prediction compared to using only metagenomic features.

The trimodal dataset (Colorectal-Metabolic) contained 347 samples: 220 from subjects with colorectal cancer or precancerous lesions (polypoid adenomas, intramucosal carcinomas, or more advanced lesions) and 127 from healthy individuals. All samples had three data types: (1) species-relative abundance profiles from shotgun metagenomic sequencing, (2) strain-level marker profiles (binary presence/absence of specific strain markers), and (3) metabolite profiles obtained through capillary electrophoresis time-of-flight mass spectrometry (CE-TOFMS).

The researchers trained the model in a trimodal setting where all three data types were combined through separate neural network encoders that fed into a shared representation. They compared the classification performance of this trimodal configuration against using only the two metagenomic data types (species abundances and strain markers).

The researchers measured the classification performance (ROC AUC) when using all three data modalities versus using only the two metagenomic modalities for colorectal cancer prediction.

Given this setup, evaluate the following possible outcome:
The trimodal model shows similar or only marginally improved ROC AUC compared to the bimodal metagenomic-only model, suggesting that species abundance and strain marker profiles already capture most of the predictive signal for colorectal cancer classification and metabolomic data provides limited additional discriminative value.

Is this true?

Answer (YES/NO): NO